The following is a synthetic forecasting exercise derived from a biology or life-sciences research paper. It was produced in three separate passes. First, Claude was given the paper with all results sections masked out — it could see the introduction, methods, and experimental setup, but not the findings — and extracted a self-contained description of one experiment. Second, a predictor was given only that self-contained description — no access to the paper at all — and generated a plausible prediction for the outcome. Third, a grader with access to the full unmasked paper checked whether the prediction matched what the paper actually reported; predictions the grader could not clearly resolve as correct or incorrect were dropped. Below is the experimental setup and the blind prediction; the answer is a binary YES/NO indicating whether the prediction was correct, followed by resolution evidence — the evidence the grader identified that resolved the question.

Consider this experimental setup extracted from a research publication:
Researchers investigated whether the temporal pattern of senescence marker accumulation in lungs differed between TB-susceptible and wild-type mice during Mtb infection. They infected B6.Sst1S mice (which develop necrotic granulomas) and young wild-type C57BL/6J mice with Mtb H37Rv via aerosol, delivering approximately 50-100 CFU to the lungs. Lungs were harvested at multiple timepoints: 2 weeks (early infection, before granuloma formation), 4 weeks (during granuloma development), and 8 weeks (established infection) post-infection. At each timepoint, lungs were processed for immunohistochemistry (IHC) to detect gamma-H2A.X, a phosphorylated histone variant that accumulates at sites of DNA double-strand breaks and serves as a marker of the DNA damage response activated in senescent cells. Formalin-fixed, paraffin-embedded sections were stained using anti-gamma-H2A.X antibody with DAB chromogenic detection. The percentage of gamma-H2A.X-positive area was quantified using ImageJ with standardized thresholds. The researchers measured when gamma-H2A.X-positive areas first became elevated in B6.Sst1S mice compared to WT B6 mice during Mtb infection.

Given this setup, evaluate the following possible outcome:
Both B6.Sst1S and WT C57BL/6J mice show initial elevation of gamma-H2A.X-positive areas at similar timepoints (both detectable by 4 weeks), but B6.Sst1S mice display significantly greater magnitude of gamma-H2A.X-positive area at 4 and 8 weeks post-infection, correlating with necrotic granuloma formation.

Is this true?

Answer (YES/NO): NO